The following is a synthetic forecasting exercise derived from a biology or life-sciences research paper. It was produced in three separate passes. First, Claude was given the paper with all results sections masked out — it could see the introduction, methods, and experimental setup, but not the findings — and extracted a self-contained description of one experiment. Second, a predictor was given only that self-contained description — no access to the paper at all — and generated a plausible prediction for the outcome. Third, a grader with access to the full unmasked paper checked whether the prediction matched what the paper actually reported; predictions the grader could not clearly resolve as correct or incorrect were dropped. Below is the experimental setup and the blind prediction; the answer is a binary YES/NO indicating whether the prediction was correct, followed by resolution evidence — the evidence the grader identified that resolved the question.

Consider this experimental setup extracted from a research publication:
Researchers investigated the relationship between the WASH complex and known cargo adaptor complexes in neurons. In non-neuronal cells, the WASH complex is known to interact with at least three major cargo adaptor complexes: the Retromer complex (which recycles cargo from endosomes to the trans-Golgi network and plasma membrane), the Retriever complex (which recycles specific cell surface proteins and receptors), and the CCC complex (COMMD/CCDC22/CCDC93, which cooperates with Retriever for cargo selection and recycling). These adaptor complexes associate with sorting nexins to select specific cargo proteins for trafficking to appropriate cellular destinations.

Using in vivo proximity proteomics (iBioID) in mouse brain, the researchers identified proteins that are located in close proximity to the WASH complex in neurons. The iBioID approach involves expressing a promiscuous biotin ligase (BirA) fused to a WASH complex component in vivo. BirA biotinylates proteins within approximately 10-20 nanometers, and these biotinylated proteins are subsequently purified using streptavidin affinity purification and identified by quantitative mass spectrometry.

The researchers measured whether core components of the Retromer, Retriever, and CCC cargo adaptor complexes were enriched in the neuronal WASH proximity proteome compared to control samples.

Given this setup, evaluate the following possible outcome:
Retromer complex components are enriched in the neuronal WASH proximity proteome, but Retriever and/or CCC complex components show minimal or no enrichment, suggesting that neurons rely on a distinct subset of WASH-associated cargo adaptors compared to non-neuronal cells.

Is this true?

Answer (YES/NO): NO